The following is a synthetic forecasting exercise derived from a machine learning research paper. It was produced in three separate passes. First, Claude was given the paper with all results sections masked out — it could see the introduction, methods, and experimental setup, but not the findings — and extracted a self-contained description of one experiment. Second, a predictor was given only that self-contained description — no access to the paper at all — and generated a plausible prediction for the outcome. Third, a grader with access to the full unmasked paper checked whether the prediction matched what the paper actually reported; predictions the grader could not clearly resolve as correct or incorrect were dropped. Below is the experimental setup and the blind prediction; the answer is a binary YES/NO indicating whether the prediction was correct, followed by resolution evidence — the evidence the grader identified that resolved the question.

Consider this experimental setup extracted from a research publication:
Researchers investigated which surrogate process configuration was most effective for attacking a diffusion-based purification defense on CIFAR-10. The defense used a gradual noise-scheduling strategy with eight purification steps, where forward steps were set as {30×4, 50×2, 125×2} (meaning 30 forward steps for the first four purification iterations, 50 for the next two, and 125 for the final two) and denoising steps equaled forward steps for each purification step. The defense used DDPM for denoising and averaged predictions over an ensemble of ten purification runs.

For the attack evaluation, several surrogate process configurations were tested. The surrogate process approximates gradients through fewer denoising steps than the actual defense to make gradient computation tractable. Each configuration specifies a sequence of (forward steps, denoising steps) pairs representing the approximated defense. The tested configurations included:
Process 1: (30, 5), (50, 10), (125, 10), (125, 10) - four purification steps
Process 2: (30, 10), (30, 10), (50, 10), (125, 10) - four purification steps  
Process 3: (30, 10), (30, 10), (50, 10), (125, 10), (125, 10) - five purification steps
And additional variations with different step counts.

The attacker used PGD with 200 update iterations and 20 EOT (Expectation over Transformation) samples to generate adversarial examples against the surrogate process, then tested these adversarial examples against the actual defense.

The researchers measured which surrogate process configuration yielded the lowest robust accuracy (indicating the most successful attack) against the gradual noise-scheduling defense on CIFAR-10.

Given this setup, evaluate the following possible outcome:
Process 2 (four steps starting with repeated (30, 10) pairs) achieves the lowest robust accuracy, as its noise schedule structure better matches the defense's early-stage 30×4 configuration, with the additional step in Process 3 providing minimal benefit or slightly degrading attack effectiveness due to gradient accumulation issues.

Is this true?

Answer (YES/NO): NO